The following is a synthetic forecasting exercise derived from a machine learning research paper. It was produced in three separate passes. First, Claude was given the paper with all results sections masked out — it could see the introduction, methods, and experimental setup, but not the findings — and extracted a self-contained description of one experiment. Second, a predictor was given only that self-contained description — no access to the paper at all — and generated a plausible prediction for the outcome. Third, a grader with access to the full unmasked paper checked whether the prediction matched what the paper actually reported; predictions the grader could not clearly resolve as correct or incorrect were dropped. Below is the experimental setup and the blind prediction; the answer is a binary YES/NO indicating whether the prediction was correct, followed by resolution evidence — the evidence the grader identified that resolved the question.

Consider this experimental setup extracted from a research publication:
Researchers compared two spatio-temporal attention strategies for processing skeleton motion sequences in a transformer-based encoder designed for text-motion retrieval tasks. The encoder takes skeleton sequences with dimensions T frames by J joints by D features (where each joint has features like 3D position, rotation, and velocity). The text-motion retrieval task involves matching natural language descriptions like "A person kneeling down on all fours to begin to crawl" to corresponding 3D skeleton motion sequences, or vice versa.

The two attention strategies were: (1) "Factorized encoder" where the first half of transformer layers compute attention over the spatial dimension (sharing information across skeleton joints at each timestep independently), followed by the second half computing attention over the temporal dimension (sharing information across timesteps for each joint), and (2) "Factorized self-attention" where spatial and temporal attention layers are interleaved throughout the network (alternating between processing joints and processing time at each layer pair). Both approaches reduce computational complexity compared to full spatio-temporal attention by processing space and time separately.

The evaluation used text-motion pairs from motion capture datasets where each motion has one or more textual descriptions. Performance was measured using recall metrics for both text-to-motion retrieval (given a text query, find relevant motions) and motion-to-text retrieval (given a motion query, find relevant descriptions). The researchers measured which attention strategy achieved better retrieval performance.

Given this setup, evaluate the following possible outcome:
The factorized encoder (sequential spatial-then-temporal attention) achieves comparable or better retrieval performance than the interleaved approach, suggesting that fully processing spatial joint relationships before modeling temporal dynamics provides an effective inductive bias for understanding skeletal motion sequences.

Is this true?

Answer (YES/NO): YES